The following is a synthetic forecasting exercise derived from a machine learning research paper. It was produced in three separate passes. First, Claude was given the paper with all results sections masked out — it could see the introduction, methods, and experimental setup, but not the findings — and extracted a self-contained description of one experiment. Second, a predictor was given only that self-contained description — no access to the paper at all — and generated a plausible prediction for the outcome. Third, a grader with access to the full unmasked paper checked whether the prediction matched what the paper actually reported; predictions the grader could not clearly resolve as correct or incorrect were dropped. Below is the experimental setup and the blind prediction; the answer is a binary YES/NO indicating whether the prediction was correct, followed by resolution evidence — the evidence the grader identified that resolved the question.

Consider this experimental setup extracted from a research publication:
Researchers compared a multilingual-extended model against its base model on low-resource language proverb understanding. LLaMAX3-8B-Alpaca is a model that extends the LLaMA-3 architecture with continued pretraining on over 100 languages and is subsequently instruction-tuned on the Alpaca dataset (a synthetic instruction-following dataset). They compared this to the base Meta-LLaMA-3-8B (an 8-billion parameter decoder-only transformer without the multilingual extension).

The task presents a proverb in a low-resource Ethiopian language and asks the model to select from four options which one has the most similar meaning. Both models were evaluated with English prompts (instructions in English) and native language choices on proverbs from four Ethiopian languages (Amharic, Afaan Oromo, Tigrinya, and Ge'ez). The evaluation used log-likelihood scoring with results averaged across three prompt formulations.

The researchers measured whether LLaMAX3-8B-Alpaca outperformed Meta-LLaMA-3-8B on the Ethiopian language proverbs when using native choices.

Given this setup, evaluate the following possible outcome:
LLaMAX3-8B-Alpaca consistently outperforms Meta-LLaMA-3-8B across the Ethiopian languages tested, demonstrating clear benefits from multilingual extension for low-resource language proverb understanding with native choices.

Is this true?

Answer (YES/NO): NO